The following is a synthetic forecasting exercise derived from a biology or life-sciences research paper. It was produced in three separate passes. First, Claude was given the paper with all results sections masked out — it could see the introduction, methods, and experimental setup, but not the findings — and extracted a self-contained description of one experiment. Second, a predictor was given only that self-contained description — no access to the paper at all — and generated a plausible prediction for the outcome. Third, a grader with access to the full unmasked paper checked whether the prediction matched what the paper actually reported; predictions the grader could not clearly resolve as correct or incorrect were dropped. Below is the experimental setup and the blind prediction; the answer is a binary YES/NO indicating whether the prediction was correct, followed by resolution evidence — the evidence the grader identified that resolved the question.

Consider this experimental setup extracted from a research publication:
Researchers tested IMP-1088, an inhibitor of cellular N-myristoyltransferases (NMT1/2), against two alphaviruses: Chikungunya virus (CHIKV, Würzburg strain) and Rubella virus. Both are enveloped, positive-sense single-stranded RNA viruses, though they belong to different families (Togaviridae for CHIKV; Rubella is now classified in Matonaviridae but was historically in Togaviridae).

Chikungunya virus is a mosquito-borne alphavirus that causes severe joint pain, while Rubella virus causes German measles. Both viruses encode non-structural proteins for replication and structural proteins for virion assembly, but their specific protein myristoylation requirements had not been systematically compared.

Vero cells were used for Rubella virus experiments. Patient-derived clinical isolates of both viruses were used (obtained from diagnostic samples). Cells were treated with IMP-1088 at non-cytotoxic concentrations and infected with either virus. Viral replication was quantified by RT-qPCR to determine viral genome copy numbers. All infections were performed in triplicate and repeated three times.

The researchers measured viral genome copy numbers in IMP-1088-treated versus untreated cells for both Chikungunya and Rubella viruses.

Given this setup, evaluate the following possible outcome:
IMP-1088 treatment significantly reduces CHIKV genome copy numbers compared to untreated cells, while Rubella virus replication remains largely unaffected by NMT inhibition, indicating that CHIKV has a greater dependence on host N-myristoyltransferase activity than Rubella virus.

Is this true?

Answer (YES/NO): NO